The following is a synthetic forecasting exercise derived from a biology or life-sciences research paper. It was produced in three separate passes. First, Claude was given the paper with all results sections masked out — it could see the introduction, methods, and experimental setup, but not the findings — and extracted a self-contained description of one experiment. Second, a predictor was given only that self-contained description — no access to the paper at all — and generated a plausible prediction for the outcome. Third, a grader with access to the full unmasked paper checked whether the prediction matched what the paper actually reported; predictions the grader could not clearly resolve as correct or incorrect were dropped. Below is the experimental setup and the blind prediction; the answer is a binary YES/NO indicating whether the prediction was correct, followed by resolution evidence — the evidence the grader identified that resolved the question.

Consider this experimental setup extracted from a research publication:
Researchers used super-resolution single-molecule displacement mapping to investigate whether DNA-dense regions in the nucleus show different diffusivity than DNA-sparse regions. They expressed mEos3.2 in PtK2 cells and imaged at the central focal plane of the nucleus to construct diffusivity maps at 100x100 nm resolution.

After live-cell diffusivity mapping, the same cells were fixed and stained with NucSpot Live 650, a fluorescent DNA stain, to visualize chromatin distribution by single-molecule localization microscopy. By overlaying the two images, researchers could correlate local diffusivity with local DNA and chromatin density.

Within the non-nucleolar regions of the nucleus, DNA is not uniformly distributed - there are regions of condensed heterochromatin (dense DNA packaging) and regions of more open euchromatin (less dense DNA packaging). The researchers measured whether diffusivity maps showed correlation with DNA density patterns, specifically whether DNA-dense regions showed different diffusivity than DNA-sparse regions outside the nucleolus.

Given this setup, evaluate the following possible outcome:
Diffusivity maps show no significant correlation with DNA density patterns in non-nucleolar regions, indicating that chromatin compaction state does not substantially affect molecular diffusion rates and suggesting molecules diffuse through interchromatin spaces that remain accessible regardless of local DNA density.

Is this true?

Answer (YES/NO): NO